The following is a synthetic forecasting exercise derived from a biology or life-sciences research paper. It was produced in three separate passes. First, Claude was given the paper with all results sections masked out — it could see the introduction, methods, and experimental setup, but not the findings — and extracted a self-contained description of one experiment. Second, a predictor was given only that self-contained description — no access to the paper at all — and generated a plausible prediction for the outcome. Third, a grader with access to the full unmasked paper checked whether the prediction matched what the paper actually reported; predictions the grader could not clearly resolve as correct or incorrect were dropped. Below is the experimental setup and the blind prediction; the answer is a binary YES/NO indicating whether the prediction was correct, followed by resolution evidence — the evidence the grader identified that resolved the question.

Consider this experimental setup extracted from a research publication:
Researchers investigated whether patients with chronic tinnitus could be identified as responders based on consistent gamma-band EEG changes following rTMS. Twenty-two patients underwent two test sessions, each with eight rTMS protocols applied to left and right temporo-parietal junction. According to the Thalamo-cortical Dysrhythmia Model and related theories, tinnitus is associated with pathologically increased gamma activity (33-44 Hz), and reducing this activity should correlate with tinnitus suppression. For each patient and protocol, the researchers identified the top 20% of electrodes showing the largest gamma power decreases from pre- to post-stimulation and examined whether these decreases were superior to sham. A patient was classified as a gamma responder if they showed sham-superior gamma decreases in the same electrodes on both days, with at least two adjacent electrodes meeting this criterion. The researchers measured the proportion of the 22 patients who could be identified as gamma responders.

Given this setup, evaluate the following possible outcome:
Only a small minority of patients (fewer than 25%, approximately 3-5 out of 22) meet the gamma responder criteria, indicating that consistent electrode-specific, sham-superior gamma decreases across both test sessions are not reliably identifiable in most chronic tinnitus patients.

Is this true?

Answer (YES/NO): NO